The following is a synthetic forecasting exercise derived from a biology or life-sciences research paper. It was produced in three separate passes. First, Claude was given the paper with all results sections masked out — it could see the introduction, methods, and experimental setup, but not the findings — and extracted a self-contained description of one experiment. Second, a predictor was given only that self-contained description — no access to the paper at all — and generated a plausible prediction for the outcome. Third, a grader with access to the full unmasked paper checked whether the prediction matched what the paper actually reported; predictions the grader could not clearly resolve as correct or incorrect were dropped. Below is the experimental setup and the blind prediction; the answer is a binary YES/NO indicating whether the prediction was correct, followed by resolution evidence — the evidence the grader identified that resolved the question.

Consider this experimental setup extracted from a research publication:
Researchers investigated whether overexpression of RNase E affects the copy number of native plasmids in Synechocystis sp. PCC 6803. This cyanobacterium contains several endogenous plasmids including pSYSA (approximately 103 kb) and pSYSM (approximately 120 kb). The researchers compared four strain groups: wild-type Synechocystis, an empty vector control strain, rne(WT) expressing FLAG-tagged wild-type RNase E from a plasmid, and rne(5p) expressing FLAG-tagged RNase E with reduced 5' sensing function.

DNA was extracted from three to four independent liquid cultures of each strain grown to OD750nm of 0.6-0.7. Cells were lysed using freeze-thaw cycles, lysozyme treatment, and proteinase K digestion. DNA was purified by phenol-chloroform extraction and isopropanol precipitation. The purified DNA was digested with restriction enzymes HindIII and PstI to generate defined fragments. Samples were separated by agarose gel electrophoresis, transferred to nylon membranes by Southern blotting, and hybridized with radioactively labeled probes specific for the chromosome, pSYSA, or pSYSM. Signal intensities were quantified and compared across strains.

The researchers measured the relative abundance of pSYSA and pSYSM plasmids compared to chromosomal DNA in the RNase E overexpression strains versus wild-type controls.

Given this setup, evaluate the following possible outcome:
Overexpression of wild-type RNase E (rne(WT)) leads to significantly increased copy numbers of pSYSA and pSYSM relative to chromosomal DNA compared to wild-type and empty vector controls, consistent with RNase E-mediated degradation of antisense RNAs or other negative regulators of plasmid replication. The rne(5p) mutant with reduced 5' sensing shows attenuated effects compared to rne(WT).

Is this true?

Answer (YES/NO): YES